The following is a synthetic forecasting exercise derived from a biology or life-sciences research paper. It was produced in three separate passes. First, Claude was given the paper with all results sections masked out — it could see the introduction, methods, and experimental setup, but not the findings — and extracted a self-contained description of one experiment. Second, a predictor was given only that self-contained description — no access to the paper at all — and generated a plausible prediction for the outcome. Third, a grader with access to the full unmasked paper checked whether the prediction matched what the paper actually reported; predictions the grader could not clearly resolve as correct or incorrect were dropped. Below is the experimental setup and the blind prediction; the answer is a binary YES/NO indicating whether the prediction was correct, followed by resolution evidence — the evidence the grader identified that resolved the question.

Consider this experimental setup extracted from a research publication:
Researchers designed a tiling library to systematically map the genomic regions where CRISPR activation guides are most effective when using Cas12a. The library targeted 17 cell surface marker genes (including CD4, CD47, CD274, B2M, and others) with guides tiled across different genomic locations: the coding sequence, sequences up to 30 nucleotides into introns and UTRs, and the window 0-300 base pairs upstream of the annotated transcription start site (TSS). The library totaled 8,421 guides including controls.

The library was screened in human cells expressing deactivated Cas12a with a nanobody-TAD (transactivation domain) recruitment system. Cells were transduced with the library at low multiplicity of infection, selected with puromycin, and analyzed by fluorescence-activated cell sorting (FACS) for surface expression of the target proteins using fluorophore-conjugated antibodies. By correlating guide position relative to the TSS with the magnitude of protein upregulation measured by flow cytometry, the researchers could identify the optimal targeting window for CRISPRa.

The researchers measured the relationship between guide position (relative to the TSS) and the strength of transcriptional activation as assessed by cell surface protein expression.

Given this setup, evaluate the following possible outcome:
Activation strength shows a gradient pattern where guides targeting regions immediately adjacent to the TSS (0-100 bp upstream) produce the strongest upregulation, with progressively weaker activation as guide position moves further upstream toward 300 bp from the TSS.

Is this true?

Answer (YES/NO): NO